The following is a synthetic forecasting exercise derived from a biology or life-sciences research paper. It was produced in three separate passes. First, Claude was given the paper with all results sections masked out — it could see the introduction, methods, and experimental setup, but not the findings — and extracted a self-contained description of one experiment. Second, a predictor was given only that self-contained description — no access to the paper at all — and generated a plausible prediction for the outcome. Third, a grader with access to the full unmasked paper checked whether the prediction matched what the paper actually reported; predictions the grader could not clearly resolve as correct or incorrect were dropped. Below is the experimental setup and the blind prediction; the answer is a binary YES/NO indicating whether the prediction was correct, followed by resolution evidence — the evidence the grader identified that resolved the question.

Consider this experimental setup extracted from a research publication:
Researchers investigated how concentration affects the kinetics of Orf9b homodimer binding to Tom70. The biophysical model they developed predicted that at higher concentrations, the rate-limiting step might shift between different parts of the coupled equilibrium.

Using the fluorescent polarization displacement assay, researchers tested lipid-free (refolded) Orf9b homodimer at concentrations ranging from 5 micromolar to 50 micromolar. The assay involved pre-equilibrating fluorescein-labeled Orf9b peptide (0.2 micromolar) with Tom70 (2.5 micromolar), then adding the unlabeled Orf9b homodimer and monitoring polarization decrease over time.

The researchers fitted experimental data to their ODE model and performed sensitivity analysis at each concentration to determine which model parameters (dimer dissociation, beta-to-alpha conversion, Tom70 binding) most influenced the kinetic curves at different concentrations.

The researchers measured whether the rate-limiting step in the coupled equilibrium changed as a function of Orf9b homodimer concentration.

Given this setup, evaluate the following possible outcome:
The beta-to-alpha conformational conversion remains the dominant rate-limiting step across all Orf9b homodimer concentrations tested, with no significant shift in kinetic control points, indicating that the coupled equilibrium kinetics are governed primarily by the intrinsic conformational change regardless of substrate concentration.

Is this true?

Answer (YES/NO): NO